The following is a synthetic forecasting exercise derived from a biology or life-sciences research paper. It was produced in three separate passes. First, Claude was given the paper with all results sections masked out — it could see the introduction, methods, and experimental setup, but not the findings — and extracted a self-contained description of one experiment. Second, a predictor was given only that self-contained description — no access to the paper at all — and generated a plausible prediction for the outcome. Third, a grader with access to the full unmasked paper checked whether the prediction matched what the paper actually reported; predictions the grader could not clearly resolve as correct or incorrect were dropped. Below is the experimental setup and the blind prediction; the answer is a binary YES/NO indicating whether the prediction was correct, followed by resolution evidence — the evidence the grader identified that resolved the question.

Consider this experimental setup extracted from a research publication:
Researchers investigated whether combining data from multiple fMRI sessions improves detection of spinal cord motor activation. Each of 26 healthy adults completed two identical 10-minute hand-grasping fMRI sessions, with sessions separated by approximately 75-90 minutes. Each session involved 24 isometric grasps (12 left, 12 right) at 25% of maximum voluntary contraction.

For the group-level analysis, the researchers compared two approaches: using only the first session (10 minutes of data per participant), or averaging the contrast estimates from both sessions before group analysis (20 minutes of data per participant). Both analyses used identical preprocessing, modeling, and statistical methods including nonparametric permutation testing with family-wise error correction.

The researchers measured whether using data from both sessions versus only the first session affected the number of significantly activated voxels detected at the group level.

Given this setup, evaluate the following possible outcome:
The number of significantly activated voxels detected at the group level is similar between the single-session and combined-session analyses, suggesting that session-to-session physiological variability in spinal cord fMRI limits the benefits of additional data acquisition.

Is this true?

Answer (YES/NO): NO